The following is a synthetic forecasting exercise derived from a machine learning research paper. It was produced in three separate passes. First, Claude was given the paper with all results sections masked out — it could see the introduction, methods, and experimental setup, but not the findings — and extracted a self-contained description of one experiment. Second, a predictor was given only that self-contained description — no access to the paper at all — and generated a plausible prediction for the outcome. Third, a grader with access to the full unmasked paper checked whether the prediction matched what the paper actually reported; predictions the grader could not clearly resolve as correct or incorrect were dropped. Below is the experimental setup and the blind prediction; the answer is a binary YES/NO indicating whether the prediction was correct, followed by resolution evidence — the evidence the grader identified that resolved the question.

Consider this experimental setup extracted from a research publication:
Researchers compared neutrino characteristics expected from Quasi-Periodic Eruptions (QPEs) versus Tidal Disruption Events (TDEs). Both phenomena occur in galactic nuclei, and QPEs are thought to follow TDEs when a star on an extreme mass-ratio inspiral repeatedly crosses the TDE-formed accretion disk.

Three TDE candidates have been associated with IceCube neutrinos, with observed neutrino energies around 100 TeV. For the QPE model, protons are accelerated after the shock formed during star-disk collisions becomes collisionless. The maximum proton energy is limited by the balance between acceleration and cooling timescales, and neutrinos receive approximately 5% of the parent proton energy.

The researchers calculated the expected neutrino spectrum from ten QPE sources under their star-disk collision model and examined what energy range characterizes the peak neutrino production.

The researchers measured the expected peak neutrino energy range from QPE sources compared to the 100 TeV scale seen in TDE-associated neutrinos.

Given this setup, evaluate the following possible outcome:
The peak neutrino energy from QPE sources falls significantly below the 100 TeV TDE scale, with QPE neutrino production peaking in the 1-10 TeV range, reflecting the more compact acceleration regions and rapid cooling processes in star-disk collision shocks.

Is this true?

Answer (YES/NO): YES